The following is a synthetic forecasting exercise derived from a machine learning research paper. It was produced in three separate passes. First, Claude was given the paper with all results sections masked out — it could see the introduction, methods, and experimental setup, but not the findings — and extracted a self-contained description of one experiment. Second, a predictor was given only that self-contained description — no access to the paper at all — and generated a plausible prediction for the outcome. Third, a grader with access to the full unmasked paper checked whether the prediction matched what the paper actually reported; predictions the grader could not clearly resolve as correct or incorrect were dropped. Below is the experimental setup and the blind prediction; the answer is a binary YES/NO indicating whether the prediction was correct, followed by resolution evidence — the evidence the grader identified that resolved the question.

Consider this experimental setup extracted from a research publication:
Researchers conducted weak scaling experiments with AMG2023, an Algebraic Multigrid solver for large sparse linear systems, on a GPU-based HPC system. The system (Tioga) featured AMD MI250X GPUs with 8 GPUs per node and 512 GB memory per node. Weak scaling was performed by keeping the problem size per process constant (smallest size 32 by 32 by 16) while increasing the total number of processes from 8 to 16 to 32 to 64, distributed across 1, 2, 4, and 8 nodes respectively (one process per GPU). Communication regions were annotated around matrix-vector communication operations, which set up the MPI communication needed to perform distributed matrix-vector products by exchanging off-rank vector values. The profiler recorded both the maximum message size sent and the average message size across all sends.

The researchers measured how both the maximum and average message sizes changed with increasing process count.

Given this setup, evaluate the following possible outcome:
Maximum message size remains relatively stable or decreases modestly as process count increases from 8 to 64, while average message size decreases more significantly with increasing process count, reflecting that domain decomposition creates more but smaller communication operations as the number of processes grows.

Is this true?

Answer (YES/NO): NO